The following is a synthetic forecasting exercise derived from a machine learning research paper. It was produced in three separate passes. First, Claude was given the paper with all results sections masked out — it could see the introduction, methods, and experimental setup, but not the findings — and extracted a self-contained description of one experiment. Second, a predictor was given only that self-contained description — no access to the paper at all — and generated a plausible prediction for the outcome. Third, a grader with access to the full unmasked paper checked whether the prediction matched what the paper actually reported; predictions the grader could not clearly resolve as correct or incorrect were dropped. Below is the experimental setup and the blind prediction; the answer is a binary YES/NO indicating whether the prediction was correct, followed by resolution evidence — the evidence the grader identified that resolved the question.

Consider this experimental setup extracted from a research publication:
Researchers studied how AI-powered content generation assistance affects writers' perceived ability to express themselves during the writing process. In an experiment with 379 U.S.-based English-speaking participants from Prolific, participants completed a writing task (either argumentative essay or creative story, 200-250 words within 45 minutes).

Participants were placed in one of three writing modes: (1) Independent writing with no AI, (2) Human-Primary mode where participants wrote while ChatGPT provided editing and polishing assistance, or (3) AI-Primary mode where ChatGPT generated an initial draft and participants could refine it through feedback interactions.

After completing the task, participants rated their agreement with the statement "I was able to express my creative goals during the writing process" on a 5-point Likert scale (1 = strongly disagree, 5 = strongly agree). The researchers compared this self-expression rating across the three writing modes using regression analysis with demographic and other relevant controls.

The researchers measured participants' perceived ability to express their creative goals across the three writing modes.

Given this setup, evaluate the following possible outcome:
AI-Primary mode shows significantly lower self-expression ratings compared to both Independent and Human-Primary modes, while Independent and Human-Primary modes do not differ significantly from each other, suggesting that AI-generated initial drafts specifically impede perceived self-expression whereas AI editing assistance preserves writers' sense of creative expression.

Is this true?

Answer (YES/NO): NO